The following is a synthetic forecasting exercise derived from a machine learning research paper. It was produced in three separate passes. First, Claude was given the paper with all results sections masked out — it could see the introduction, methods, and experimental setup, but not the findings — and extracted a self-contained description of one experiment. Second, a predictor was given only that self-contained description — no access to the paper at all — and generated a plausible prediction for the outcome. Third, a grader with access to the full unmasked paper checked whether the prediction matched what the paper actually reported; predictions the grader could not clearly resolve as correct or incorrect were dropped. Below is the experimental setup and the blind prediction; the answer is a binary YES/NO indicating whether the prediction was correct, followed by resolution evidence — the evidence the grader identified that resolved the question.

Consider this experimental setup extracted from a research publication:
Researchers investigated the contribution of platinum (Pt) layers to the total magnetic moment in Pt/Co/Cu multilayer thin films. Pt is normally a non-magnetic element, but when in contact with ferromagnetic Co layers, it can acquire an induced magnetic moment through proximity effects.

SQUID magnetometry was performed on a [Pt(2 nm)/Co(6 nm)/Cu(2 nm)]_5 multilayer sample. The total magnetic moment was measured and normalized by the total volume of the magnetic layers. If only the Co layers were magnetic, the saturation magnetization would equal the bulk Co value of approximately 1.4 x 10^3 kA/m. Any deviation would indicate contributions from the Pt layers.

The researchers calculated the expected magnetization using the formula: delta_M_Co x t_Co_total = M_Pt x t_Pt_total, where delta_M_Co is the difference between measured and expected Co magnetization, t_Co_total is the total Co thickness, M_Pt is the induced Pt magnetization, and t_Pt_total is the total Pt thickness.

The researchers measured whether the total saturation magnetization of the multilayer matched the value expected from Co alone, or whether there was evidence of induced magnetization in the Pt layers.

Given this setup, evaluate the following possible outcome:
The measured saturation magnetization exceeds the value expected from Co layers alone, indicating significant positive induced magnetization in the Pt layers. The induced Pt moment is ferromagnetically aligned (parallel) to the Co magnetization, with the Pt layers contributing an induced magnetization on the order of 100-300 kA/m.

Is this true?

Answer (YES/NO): NO